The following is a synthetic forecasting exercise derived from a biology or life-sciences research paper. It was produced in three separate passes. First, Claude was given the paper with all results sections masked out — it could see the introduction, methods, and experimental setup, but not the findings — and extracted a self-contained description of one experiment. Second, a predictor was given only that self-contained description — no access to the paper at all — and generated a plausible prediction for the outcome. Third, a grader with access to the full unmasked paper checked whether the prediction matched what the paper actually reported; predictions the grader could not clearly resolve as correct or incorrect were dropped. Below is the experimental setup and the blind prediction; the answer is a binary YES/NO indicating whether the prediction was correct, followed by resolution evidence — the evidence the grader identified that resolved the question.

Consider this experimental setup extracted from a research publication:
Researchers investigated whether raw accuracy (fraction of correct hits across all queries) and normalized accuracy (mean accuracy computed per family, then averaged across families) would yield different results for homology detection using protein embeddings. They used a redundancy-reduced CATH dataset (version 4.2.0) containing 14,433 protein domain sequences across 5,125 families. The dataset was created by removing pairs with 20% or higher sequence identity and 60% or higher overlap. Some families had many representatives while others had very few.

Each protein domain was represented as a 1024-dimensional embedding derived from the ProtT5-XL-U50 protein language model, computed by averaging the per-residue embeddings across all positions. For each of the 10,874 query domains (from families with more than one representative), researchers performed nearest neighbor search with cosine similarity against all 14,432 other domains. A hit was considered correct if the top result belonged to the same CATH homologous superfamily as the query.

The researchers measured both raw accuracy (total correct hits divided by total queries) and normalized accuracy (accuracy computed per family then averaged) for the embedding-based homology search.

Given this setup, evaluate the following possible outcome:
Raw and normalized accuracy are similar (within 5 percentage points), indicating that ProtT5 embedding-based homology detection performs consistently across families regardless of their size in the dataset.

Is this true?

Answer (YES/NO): NO